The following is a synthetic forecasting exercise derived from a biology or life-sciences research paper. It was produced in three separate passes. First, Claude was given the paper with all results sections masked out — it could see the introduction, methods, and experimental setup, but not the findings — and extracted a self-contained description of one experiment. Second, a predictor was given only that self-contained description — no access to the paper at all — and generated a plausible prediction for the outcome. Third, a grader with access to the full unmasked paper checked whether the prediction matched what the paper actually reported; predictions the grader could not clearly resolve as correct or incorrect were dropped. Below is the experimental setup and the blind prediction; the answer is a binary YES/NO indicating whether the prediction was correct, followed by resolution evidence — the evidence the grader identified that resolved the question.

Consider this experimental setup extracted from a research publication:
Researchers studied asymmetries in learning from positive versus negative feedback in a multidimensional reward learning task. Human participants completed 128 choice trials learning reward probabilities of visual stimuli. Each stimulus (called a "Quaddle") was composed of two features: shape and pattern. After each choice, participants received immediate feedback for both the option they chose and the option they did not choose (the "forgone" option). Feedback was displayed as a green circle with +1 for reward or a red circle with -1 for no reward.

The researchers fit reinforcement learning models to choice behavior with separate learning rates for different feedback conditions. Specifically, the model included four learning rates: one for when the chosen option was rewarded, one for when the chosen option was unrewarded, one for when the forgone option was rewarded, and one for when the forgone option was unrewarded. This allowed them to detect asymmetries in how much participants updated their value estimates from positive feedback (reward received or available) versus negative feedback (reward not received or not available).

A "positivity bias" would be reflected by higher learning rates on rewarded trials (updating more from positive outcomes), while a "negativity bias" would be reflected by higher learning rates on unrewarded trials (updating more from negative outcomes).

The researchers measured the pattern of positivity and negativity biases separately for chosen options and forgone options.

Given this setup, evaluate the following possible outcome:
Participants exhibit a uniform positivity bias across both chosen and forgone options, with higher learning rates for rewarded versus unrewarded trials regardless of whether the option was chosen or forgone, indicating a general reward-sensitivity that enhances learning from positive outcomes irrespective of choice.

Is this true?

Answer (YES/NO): NO